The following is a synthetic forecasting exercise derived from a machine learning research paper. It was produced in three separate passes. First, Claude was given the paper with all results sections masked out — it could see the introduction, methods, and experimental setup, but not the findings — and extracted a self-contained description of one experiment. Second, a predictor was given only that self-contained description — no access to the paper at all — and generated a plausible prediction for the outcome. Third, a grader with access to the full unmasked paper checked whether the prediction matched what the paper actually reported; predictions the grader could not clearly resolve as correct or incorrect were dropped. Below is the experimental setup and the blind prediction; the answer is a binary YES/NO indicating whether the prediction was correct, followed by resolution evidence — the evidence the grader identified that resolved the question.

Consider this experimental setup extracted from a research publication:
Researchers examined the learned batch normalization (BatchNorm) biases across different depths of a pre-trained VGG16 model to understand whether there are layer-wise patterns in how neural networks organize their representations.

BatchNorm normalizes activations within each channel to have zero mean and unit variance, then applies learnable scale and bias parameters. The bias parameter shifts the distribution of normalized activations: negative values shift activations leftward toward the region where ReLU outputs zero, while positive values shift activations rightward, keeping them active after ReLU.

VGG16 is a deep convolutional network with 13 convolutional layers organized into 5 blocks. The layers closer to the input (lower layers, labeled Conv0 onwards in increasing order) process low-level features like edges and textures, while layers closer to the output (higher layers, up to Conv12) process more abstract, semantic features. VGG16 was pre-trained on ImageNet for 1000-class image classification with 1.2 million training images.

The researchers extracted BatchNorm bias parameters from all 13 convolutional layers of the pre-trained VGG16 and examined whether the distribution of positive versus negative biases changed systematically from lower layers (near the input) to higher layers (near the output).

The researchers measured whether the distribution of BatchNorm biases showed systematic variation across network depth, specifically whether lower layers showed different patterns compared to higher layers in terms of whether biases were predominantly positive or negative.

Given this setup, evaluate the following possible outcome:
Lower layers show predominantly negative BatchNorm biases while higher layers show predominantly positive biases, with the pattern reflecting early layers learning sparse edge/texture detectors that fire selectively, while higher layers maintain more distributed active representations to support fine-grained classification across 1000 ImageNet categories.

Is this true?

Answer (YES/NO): NO